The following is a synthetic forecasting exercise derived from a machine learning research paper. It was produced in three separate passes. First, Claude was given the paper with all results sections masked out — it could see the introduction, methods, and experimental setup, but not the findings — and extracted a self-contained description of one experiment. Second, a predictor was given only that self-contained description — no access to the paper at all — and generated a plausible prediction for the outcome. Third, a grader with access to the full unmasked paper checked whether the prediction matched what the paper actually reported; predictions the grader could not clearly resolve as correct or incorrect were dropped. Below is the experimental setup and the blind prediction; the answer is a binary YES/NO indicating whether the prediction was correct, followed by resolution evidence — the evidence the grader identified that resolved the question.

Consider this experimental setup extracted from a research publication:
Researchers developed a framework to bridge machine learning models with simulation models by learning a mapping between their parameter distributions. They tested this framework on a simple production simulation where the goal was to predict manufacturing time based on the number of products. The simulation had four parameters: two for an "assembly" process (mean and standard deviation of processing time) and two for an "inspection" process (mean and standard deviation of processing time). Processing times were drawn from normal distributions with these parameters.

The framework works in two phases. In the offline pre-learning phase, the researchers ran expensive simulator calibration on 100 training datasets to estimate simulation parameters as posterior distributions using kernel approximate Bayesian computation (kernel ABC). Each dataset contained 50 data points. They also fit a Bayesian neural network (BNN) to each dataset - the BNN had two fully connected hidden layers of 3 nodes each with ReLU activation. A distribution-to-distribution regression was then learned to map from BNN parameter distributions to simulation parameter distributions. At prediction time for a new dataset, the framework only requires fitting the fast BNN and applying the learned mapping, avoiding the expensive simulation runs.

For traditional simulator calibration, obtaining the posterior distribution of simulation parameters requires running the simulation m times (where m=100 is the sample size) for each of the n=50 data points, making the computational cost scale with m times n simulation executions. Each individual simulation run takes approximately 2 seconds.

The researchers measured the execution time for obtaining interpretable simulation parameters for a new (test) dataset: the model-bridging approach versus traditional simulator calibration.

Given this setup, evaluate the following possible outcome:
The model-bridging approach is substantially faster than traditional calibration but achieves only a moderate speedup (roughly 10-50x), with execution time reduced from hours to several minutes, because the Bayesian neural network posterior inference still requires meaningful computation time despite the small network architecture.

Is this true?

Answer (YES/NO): NO